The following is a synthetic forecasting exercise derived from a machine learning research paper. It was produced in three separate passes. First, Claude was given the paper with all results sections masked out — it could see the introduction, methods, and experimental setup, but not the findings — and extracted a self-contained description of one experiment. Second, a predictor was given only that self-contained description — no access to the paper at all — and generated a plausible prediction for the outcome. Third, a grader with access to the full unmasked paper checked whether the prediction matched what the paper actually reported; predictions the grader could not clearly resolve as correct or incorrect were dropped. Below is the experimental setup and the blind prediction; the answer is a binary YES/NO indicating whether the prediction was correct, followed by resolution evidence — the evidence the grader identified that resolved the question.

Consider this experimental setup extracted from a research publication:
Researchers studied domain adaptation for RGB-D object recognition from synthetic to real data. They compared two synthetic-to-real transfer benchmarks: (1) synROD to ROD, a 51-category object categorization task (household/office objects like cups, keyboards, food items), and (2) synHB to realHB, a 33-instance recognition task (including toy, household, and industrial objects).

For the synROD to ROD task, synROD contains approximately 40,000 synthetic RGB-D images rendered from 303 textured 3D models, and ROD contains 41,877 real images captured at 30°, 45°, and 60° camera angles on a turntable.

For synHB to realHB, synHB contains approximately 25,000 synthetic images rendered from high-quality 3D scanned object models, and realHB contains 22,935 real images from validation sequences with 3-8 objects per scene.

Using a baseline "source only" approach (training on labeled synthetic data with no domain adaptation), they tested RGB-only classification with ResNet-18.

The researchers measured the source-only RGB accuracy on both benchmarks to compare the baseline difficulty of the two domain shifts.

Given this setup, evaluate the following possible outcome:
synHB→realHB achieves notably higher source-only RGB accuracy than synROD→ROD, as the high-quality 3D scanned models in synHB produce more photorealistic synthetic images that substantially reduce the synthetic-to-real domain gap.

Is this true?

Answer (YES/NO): NO